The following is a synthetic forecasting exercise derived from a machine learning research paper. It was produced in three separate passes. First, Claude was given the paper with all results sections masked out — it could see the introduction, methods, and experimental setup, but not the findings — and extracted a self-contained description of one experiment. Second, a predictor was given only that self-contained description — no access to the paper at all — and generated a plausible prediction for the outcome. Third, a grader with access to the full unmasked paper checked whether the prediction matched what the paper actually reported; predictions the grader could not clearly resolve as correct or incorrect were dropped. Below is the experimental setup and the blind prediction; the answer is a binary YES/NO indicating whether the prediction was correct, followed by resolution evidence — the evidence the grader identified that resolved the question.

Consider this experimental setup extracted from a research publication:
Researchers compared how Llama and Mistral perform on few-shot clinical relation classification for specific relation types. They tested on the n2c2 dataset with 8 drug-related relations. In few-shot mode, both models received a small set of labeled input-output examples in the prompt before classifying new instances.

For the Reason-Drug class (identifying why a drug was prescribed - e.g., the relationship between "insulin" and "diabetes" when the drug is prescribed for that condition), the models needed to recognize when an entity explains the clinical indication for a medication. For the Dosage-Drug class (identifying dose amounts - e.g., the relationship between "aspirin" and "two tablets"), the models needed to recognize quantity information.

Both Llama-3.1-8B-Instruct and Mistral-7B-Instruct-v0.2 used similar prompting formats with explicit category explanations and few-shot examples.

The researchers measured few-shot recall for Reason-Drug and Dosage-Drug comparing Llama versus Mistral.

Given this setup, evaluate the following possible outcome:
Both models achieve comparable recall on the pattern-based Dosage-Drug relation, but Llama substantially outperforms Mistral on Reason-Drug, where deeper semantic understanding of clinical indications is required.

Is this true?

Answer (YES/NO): NO